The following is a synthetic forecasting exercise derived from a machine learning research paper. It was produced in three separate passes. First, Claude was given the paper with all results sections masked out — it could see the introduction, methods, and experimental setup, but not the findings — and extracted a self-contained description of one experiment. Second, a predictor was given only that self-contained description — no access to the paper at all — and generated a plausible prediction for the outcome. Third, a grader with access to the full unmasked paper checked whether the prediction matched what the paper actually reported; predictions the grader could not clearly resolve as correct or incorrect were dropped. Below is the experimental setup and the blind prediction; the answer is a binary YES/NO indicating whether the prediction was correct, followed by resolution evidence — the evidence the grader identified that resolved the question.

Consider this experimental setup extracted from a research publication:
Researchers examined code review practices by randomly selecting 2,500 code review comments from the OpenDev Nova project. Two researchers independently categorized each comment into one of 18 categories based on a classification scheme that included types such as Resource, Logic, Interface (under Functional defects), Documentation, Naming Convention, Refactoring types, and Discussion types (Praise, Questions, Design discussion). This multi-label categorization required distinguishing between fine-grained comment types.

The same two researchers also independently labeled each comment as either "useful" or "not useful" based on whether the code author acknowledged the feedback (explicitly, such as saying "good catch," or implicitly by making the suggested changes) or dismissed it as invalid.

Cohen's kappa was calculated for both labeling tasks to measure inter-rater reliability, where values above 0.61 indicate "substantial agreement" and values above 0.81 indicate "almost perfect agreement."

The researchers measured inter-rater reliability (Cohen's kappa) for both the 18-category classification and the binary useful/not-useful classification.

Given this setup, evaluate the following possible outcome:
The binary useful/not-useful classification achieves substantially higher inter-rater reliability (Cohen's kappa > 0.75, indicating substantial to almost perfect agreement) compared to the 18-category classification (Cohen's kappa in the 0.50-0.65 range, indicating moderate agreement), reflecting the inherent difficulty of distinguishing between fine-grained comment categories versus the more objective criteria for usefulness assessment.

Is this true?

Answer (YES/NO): NO